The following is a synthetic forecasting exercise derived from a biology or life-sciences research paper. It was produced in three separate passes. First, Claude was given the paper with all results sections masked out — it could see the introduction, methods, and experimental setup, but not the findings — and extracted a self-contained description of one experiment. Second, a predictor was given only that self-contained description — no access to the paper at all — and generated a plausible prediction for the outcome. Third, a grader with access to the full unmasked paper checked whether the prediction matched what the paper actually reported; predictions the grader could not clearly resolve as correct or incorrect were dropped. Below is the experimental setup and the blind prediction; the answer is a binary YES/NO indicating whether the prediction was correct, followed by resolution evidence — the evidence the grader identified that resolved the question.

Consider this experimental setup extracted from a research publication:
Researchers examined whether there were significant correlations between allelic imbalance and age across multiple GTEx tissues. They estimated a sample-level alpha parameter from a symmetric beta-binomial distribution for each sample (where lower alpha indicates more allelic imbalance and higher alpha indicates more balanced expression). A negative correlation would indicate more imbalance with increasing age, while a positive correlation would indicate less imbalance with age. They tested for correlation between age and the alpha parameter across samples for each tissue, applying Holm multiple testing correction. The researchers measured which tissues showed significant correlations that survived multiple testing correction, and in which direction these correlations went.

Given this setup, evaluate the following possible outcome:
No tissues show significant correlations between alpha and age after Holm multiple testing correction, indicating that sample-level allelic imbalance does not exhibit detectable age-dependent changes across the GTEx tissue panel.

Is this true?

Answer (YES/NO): NO